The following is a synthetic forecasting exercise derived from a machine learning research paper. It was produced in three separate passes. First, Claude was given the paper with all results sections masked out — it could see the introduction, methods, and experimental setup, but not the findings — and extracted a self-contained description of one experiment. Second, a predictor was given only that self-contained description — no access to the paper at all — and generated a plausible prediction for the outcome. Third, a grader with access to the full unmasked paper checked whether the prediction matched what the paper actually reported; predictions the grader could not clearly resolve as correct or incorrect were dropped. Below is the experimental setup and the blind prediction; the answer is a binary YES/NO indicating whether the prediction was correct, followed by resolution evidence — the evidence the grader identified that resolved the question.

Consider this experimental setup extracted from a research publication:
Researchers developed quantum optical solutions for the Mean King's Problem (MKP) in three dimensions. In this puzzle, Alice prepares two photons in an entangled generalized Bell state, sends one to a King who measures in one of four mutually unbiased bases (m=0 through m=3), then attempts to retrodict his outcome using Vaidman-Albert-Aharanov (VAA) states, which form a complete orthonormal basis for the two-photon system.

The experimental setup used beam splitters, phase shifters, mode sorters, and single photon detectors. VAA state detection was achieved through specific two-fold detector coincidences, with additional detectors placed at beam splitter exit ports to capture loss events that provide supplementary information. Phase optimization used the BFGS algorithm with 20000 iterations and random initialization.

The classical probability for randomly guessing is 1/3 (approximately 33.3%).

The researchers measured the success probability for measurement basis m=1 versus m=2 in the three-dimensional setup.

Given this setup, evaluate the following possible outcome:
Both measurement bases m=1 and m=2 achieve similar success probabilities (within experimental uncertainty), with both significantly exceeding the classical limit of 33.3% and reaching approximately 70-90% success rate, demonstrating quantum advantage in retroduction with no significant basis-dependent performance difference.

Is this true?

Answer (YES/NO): NO